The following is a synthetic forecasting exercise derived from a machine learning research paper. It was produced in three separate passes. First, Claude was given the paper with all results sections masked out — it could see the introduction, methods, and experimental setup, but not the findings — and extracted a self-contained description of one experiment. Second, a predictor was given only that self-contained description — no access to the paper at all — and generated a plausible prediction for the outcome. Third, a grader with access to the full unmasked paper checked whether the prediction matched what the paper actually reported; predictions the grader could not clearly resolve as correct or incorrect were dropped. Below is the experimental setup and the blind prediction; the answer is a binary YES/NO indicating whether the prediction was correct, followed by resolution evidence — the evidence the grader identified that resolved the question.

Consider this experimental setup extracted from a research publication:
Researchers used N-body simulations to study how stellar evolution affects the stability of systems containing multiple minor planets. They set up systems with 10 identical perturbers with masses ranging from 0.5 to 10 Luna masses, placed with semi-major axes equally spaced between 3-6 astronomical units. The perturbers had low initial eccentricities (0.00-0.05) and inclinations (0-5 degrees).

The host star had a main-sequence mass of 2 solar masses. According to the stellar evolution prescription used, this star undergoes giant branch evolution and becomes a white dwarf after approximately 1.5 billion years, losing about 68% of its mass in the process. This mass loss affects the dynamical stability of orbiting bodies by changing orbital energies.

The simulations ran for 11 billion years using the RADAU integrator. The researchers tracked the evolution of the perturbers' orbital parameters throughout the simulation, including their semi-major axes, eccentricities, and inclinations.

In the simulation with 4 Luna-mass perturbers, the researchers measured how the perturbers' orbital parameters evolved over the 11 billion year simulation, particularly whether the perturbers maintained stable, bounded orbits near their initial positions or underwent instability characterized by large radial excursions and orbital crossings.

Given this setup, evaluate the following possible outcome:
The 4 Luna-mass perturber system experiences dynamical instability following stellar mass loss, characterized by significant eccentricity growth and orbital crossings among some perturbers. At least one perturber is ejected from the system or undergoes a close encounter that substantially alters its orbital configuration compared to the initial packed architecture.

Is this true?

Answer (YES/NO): NO